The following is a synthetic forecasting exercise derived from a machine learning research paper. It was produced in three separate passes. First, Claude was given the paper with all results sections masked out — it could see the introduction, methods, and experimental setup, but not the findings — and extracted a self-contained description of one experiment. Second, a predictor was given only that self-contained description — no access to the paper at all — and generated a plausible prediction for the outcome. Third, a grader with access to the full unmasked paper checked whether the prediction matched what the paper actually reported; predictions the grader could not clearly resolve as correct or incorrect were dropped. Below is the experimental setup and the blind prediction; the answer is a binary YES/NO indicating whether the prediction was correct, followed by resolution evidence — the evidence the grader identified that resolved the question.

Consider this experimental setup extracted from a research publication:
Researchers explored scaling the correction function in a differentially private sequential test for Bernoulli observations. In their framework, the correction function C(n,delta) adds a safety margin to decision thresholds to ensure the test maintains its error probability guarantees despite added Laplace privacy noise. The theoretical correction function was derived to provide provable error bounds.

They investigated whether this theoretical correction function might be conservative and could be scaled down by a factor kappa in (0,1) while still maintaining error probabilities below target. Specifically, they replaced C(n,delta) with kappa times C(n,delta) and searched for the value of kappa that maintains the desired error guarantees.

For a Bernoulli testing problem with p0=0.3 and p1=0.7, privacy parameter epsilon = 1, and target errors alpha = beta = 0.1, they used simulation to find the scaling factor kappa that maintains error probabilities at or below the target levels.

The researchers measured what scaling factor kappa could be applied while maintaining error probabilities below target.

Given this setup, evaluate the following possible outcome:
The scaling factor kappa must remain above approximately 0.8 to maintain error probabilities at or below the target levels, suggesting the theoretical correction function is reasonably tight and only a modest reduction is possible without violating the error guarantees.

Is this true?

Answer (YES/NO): NO